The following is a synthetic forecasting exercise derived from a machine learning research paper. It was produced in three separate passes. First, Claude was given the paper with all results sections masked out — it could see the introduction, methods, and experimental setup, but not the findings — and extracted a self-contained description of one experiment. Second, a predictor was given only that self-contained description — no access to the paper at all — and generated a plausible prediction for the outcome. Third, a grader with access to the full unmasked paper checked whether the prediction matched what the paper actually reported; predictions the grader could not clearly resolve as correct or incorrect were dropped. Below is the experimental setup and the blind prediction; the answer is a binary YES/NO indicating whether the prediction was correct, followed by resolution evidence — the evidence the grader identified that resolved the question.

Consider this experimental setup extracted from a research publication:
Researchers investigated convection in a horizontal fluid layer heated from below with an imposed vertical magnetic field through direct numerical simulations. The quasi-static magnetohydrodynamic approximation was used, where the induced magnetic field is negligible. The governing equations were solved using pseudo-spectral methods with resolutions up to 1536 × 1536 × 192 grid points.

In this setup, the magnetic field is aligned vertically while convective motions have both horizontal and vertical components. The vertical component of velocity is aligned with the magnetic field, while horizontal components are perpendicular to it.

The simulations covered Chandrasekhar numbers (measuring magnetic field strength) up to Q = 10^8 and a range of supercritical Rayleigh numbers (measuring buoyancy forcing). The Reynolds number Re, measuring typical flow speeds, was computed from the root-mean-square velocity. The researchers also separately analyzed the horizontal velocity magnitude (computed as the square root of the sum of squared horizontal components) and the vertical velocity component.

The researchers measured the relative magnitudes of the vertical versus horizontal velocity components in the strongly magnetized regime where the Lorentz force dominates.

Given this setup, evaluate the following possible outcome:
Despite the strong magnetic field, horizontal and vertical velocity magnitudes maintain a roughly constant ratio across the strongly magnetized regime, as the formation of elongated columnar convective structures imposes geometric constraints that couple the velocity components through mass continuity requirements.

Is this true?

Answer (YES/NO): NO